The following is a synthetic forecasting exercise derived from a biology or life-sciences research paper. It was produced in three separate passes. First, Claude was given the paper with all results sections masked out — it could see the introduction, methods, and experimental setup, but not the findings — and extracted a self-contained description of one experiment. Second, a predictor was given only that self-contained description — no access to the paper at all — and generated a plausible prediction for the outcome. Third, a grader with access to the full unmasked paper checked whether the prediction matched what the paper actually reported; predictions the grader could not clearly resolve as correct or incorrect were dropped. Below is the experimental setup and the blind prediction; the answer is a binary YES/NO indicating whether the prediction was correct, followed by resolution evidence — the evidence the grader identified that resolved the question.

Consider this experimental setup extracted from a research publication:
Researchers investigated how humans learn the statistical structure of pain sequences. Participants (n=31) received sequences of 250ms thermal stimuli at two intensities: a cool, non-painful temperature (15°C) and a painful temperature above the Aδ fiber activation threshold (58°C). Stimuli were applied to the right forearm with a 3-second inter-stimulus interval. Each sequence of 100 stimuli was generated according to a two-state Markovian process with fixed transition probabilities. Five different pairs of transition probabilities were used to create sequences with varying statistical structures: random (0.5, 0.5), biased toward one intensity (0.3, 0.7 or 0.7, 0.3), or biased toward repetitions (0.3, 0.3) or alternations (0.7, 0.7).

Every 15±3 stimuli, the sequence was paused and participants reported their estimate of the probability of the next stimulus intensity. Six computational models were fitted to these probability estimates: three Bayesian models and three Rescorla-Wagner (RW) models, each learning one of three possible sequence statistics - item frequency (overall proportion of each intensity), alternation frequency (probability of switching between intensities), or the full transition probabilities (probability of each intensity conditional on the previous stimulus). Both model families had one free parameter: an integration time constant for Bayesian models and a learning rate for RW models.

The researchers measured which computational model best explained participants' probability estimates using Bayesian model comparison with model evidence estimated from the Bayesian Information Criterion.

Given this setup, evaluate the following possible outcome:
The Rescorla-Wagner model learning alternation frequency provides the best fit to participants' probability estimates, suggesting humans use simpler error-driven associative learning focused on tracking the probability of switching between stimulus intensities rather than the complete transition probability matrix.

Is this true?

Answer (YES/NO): NO